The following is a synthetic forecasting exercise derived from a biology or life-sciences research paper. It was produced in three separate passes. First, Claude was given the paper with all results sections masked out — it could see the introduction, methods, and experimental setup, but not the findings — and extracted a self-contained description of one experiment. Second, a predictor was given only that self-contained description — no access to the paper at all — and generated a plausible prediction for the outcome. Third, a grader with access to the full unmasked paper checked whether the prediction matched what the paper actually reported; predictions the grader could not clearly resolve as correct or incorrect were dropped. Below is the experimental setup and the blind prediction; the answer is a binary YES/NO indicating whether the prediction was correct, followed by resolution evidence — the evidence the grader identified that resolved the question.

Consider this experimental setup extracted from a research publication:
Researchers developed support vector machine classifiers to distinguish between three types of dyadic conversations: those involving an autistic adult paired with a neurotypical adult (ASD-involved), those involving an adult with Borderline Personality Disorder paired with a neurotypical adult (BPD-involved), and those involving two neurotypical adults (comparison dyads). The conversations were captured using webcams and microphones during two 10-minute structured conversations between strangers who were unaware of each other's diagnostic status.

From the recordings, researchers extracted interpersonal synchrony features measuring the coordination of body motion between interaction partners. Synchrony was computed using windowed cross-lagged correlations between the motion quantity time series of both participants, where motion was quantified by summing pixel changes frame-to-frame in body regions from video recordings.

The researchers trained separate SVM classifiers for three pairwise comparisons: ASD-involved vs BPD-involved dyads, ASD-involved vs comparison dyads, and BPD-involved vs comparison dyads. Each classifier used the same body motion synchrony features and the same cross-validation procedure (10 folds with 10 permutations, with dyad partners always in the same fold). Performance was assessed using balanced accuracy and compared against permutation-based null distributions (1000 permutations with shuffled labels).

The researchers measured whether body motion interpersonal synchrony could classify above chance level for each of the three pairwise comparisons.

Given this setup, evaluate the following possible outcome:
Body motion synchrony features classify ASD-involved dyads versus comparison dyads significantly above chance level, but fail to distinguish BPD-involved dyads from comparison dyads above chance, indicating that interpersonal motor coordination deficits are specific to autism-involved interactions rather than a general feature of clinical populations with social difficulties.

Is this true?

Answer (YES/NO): YES